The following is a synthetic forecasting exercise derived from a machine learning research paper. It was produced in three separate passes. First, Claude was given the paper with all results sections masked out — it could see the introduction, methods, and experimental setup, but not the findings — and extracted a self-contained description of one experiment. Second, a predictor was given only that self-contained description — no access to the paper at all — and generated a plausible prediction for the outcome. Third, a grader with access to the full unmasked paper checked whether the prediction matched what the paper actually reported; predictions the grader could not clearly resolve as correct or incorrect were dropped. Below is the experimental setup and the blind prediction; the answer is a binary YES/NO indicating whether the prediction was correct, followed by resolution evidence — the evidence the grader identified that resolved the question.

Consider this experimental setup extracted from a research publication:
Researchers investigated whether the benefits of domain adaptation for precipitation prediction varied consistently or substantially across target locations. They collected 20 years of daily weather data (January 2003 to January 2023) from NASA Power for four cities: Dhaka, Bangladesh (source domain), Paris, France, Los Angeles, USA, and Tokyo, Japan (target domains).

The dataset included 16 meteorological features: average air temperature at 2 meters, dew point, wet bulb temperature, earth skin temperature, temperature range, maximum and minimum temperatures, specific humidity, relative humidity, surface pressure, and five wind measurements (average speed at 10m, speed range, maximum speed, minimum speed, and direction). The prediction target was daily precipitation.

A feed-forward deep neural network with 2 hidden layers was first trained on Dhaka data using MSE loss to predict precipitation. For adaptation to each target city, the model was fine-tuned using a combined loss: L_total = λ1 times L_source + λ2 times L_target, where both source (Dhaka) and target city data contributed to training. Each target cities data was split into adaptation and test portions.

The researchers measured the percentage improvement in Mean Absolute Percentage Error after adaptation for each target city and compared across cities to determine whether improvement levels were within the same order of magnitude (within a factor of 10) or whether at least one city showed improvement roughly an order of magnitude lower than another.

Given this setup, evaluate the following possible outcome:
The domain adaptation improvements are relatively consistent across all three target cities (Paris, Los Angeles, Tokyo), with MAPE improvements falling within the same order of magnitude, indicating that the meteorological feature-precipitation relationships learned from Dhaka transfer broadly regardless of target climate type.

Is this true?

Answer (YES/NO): NO